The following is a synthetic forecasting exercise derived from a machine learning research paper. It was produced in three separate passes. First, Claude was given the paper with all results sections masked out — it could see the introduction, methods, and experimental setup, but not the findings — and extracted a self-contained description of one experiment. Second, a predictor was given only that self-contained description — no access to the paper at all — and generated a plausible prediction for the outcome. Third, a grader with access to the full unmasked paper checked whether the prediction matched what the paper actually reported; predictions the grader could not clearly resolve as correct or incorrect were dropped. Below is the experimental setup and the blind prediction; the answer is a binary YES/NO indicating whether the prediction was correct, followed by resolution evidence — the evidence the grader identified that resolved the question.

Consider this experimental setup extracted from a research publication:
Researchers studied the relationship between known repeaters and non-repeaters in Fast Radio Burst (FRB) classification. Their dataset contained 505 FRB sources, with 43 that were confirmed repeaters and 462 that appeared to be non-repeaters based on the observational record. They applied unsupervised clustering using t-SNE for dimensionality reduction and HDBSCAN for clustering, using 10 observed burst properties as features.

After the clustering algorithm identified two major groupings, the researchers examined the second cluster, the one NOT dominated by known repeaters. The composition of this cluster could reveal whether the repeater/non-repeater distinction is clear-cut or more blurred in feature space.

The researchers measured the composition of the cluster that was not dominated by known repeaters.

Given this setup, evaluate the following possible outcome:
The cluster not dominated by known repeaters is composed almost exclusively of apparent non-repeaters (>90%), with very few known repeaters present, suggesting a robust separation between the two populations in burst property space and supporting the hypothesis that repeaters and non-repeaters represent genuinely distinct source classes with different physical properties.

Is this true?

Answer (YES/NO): NO